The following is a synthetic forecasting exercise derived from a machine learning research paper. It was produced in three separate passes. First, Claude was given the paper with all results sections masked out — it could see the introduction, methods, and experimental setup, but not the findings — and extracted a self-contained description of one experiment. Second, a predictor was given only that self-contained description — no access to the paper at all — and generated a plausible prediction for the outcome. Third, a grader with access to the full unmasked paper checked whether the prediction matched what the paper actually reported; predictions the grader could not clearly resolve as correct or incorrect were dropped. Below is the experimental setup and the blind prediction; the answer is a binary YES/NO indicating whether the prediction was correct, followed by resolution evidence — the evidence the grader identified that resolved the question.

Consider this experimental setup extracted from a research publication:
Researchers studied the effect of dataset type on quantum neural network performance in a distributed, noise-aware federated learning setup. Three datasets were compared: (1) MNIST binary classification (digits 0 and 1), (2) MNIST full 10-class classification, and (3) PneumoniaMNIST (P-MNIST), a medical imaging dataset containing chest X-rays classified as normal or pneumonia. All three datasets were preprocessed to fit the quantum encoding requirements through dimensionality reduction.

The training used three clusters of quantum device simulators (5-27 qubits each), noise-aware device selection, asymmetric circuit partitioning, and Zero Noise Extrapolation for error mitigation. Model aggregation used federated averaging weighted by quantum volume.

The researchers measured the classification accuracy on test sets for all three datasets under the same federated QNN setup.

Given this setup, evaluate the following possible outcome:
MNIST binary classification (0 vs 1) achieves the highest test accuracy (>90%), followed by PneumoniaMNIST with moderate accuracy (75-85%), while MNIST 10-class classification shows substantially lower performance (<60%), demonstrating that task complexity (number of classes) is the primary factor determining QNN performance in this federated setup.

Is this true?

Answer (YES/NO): NO